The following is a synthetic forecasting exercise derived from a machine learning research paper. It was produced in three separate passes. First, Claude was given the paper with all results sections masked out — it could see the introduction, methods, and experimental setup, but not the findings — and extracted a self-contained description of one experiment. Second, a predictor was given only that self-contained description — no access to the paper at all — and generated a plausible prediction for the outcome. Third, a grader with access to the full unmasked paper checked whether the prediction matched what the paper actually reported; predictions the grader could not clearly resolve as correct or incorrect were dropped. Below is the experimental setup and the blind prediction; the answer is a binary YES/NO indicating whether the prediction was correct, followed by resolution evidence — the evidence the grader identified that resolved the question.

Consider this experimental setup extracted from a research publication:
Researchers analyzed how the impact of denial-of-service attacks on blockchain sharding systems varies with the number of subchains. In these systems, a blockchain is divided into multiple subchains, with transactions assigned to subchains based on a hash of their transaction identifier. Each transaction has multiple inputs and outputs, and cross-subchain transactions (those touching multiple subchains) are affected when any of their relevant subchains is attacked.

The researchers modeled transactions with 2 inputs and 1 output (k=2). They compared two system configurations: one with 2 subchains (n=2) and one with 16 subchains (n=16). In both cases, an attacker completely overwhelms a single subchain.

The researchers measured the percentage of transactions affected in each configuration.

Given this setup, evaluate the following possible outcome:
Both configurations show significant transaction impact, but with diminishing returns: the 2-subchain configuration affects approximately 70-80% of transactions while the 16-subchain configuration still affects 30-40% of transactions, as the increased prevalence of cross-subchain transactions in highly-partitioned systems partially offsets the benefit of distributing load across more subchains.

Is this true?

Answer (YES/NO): NO